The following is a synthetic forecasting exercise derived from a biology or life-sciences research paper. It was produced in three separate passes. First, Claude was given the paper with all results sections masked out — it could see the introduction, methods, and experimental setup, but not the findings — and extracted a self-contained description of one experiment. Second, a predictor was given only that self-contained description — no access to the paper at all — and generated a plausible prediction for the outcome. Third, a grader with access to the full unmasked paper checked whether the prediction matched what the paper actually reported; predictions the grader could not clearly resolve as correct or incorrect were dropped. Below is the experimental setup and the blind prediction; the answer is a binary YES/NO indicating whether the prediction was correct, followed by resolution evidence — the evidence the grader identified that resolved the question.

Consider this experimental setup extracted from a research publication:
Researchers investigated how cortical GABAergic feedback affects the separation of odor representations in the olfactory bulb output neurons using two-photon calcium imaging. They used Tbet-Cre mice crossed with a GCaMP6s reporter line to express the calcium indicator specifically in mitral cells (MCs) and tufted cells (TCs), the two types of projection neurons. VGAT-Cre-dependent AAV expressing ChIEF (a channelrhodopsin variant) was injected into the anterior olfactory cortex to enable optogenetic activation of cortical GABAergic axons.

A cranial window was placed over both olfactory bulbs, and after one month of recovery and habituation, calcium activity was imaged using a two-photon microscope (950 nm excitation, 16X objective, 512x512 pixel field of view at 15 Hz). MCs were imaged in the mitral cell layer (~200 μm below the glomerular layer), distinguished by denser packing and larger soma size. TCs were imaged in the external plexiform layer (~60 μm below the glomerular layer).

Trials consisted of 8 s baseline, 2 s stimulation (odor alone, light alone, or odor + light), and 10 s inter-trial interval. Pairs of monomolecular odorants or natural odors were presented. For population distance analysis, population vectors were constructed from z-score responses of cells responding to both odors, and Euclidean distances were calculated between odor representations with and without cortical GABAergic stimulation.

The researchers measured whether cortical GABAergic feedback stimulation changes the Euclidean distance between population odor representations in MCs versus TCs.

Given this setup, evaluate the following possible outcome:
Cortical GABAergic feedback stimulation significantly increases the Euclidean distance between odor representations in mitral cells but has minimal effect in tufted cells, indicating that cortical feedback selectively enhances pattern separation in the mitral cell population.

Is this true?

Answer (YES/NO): NO